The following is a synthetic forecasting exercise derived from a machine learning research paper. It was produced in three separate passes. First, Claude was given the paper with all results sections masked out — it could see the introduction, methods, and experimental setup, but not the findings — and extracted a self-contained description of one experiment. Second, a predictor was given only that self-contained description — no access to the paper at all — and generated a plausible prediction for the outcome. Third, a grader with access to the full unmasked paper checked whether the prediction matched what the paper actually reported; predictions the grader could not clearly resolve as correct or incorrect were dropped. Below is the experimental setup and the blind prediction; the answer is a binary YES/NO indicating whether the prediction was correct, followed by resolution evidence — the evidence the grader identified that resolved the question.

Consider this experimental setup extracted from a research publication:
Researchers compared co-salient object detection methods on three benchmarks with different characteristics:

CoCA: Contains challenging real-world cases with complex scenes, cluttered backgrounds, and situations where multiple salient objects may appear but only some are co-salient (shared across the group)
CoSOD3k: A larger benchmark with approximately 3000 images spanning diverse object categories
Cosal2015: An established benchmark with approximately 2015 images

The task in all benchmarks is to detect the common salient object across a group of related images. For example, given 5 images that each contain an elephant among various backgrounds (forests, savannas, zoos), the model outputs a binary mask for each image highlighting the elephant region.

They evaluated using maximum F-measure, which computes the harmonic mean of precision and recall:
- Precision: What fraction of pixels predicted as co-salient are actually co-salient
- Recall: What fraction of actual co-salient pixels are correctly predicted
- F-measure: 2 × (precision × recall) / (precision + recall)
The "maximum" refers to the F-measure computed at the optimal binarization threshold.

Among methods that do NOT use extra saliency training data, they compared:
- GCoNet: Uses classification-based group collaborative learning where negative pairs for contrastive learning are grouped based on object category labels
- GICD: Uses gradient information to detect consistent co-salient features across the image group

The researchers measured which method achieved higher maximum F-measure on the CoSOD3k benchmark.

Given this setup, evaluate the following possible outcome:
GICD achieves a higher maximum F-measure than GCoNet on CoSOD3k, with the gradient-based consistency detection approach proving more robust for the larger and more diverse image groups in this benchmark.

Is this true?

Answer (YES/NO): NO